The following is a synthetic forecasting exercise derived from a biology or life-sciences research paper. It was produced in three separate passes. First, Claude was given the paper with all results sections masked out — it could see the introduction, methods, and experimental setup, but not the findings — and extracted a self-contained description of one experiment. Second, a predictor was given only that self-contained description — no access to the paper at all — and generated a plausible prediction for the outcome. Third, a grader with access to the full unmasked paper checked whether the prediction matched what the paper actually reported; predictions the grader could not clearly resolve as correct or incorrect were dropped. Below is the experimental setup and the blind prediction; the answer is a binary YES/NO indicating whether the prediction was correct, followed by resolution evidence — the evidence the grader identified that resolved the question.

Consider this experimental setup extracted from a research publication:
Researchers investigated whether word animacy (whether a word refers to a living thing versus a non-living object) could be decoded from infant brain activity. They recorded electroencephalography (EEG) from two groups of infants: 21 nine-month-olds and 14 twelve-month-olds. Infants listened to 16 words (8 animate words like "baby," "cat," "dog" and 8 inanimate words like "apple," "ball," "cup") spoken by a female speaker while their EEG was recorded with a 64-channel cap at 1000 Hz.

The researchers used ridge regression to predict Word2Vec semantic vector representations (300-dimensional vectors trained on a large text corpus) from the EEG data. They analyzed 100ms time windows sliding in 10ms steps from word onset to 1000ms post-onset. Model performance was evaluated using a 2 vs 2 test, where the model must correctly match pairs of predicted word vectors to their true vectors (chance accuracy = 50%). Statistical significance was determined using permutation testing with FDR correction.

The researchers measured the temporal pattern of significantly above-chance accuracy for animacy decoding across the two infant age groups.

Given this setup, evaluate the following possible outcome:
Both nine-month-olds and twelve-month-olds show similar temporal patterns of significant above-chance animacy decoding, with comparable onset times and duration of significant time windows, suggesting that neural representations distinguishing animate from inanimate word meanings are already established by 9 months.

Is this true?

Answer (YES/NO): NO